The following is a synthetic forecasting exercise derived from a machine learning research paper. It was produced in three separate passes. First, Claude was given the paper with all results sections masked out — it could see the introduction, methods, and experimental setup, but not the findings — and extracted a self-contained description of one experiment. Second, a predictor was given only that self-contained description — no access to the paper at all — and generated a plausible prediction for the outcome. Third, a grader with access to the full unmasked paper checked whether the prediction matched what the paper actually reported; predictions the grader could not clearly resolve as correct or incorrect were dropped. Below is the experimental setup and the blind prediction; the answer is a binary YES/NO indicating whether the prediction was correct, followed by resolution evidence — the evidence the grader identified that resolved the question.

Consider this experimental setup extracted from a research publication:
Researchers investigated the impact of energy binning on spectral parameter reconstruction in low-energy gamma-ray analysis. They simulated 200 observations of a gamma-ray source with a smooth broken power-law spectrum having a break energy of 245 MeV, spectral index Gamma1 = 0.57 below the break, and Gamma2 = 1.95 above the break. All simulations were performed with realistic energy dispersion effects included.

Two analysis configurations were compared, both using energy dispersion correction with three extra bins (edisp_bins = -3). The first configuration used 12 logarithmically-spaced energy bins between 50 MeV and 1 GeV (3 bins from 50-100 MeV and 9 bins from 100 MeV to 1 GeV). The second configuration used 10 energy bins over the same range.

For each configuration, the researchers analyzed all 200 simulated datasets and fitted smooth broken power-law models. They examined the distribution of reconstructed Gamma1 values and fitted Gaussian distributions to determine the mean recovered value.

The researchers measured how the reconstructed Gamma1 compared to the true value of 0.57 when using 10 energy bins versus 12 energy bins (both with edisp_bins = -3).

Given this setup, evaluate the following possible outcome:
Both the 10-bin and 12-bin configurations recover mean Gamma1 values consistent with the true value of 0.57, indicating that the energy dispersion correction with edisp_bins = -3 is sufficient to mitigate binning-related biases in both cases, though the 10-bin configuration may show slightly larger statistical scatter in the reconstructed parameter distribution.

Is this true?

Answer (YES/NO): NO